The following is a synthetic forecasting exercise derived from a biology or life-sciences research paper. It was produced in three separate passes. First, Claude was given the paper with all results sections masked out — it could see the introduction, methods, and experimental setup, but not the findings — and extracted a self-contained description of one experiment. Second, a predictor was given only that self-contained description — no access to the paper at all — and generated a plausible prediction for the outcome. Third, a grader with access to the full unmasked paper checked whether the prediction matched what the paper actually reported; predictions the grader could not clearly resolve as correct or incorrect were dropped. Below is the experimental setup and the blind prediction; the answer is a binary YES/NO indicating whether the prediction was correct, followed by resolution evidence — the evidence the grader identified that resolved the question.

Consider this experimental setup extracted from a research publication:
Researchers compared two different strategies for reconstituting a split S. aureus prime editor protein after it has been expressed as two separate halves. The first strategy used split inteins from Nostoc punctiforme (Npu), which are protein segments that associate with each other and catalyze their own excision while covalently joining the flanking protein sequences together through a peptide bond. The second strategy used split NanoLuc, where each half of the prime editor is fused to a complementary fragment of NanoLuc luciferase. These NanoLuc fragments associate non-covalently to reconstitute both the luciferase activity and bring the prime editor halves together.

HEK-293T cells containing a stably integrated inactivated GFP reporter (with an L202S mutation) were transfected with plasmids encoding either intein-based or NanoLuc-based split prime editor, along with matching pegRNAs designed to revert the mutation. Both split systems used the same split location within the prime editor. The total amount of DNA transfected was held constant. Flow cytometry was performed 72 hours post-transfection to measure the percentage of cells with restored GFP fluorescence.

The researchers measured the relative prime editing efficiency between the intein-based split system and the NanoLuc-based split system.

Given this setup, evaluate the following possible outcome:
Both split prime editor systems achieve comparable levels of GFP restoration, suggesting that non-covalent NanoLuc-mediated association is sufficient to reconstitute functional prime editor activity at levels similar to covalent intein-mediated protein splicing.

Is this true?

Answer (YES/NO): YES